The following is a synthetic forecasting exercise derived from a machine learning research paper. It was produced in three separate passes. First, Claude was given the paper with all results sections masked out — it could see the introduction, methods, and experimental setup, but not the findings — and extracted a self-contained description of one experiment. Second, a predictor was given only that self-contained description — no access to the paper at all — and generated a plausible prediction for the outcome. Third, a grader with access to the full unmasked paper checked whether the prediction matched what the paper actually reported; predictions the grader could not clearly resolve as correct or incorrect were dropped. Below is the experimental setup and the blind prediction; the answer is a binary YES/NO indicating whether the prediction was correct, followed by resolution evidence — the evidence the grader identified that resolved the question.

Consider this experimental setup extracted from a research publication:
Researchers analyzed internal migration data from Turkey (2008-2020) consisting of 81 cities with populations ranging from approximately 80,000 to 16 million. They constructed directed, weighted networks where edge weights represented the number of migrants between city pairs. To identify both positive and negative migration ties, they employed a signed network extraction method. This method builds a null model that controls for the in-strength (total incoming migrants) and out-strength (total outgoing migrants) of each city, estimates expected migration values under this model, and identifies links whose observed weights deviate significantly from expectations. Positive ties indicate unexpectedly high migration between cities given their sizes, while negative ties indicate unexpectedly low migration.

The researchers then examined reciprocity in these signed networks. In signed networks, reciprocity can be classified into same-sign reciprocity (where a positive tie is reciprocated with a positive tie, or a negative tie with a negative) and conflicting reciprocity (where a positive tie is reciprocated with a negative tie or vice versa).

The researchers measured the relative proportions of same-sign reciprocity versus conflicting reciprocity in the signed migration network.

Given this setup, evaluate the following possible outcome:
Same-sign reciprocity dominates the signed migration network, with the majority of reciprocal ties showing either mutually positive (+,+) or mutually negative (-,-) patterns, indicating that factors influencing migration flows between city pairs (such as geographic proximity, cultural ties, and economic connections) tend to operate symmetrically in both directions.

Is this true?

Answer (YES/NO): YES